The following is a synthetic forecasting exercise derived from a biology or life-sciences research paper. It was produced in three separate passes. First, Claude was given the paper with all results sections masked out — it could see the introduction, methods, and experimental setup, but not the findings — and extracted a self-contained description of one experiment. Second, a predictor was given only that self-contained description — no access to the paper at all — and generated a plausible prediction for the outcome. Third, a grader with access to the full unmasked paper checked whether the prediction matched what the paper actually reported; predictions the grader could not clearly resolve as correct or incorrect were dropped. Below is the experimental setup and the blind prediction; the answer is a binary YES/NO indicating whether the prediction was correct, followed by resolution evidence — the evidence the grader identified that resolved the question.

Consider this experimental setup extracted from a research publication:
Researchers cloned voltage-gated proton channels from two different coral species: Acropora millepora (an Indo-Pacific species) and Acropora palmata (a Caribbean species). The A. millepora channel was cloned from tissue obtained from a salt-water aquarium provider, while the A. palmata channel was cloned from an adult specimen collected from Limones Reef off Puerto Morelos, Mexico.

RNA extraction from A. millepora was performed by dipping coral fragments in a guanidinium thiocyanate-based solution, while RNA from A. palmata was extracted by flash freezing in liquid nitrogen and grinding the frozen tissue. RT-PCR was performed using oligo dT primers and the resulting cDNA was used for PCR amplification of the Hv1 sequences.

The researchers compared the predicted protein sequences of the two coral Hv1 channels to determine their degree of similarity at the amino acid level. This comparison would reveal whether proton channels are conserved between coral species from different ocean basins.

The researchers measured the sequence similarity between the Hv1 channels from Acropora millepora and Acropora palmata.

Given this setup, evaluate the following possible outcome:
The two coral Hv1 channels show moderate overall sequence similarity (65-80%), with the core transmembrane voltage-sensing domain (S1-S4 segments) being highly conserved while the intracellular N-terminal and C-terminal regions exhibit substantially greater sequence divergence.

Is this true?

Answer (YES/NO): NO